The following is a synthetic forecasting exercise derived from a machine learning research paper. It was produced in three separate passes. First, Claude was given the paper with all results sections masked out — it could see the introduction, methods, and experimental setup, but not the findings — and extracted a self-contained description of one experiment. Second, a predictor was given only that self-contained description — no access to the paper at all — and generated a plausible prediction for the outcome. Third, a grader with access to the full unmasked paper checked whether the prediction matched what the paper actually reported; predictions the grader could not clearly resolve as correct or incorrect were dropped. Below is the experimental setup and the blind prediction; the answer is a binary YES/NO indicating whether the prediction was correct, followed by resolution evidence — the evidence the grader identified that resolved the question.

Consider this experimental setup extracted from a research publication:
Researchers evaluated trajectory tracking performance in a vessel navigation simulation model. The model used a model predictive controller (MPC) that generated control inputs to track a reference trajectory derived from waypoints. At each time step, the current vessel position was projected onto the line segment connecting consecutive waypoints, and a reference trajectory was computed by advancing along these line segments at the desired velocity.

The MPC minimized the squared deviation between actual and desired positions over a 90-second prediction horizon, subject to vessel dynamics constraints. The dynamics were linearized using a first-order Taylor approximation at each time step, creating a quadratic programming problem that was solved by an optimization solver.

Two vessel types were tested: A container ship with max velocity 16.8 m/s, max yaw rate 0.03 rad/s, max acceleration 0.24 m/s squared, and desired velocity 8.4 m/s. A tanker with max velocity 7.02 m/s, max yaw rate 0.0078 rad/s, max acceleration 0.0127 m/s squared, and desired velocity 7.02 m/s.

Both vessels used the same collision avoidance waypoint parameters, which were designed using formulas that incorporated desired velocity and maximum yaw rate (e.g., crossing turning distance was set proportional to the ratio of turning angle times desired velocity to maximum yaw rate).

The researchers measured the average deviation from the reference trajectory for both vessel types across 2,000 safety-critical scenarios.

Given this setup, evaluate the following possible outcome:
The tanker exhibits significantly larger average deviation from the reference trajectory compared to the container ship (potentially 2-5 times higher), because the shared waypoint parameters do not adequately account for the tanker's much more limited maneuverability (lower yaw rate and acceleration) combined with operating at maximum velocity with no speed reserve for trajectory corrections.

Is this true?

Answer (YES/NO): NO